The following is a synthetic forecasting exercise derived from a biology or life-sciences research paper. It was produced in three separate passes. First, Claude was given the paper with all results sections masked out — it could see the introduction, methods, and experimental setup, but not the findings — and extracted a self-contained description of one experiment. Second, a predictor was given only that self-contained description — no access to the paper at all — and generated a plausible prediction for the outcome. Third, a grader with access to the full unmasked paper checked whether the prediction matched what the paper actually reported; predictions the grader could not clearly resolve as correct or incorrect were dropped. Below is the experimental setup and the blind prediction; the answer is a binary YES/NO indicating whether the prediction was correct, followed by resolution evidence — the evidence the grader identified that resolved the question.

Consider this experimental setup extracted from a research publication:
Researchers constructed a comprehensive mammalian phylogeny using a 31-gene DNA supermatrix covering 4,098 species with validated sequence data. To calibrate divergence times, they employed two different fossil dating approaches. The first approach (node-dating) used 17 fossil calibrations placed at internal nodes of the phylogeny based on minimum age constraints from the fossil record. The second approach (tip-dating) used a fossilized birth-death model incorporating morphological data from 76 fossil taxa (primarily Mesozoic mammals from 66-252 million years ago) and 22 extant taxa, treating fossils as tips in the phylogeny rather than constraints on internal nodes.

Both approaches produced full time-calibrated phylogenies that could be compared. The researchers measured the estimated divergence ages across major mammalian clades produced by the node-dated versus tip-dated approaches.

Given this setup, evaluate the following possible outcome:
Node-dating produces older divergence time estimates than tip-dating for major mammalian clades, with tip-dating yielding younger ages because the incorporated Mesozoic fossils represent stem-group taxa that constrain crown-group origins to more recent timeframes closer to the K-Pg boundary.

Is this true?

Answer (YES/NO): NO